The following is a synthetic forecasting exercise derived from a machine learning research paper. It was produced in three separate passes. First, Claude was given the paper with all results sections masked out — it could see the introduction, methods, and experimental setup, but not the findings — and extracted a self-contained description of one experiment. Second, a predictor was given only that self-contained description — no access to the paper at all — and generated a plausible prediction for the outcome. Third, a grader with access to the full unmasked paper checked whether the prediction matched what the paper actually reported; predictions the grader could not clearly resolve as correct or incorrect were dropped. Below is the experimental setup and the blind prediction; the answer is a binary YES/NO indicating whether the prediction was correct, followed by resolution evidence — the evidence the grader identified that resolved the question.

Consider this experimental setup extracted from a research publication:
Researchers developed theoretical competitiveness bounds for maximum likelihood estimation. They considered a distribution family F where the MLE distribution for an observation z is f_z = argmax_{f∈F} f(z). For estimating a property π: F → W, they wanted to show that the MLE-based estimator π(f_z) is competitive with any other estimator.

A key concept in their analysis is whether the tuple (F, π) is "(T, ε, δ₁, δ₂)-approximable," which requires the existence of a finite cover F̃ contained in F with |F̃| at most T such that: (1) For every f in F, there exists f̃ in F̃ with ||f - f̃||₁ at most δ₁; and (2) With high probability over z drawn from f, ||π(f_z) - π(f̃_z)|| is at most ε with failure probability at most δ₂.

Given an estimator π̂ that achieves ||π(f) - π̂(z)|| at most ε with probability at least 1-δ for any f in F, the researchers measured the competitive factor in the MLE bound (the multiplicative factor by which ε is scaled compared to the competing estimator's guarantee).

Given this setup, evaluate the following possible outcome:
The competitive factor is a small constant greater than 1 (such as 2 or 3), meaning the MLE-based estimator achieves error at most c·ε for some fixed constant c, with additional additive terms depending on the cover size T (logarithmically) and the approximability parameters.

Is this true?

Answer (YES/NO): NO